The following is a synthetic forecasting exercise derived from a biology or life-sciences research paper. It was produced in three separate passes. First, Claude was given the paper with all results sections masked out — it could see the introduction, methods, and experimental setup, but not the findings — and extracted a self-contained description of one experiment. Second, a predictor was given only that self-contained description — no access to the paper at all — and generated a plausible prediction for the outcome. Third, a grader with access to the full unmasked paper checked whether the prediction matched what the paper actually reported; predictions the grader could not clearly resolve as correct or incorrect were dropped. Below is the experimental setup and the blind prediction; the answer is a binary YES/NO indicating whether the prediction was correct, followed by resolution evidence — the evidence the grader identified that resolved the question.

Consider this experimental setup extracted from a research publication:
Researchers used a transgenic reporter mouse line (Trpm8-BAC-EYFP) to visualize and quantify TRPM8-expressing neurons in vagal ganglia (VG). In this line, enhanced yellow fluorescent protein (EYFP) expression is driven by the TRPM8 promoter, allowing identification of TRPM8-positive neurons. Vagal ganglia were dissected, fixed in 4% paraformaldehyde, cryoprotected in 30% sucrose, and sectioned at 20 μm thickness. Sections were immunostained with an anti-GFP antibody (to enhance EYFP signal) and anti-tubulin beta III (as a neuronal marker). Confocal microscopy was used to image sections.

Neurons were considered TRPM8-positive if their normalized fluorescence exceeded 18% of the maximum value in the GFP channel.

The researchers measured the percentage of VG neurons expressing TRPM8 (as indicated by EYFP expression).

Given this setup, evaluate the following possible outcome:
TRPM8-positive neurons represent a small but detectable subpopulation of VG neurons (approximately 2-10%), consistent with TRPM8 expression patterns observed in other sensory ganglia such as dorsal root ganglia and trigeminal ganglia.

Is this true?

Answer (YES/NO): NO